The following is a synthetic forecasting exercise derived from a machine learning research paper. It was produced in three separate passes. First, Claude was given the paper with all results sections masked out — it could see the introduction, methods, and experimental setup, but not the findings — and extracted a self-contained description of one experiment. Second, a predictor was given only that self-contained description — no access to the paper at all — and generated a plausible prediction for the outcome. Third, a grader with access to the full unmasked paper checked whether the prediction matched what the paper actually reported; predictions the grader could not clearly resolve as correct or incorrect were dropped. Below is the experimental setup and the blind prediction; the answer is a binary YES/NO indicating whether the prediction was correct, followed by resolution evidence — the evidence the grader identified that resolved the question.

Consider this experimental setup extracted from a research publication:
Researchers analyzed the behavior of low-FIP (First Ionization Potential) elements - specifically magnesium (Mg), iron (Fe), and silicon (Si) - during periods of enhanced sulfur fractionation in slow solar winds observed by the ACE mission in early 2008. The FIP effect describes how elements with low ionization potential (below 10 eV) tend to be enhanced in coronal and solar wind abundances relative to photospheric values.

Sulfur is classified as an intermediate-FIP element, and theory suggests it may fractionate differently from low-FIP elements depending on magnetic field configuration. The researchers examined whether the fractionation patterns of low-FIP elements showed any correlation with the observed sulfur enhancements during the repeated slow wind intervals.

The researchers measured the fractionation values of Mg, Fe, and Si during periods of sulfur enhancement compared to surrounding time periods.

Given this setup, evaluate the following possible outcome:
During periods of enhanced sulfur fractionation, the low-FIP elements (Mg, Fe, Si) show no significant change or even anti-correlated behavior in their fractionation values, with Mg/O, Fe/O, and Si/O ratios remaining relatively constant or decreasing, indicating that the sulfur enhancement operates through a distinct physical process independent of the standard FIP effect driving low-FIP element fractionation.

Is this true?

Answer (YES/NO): NO